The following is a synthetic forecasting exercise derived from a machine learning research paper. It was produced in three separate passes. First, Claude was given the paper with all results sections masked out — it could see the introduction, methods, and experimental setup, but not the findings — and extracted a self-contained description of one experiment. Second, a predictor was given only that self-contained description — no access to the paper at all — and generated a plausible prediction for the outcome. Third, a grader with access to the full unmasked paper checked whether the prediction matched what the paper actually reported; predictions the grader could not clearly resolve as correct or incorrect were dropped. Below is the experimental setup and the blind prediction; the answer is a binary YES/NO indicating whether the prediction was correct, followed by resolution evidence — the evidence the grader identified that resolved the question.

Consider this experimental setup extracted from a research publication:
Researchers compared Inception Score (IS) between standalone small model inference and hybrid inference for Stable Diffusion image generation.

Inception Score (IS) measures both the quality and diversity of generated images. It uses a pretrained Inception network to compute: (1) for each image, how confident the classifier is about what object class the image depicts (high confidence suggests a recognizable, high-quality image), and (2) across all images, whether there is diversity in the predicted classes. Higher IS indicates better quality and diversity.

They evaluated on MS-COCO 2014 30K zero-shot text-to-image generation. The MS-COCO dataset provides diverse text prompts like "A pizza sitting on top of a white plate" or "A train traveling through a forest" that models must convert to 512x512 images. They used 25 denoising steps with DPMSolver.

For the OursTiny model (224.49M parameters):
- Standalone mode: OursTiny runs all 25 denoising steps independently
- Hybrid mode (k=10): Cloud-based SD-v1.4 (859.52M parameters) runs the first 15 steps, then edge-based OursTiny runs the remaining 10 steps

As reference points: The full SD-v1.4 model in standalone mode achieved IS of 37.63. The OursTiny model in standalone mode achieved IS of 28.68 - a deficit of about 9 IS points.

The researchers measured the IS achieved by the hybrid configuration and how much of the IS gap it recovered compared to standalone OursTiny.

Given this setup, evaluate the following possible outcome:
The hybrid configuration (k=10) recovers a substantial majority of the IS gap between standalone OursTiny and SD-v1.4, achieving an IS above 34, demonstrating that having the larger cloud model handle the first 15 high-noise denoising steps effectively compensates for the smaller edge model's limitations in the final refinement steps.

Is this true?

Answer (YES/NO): YES